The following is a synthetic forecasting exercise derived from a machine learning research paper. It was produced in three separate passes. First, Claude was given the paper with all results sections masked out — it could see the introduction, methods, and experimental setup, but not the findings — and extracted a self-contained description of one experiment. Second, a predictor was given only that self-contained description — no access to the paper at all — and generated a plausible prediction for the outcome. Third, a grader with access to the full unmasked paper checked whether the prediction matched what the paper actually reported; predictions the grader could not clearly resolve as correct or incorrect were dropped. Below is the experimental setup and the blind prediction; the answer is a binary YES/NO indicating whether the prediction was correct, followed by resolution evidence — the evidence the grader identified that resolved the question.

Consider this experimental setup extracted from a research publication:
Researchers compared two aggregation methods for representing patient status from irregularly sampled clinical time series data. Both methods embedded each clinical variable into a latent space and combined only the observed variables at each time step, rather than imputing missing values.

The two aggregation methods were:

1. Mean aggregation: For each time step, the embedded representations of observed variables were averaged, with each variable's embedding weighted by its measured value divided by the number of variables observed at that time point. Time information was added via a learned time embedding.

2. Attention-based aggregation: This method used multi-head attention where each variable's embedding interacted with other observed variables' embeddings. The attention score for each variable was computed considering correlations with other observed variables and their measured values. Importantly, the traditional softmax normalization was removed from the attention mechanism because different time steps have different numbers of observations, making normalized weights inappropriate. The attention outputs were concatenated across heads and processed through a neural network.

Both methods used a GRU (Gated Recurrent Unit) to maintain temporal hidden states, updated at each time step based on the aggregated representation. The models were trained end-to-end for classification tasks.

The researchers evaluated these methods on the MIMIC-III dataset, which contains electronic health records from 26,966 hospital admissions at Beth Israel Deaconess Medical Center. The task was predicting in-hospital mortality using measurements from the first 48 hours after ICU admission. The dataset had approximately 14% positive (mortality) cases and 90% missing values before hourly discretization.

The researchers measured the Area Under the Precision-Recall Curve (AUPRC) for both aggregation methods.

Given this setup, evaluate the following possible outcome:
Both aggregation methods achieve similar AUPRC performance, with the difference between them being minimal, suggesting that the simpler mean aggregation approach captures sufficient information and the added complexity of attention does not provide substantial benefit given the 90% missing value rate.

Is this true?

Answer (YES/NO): NO